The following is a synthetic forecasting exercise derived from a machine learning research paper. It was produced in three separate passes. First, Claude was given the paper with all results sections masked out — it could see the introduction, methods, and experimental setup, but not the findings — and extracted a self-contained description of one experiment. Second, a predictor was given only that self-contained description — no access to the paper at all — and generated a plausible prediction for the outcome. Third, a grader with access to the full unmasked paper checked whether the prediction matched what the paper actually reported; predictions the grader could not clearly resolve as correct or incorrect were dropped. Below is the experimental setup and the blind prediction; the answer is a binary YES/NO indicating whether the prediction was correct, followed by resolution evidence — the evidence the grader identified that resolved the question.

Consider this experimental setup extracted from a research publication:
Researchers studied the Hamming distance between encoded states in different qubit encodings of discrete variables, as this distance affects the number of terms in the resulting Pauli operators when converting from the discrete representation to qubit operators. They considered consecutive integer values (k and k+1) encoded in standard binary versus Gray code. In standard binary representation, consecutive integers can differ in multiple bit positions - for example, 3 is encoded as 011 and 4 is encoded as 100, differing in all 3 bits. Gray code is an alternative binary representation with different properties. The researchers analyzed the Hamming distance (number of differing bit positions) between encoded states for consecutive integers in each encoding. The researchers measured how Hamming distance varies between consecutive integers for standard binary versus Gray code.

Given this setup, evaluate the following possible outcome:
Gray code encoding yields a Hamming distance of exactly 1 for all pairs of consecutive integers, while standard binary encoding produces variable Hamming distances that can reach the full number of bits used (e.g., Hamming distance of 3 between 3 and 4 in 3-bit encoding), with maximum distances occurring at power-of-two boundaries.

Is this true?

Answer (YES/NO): YES